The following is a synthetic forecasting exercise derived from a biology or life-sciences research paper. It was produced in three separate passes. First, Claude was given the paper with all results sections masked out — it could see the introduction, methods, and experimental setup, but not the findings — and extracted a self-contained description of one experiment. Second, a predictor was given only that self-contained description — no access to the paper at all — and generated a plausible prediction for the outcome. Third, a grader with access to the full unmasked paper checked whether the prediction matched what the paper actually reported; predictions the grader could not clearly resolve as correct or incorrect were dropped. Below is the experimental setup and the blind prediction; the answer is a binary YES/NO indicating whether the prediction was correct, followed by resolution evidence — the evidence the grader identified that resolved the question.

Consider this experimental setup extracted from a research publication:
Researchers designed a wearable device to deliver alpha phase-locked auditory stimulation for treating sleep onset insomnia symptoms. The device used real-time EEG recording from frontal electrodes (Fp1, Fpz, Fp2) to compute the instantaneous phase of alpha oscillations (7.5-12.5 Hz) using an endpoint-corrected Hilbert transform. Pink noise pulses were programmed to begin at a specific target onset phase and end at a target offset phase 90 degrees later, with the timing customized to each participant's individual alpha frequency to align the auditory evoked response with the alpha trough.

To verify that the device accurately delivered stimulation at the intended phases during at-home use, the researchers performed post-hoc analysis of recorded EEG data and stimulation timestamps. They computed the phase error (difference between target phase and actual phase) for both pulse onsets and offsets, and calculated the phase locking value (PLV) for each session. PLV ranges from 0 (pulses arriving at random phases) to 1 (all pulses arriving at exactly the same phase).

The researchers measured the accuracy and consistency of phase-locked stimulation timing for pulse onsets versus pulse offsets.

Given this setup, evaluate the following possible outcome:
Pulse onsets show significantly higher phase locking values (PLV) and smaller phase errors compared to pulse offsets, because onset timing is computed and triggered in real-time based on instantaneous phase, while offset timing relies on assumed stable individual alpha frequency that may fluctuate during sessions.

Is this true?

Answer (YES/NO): NO